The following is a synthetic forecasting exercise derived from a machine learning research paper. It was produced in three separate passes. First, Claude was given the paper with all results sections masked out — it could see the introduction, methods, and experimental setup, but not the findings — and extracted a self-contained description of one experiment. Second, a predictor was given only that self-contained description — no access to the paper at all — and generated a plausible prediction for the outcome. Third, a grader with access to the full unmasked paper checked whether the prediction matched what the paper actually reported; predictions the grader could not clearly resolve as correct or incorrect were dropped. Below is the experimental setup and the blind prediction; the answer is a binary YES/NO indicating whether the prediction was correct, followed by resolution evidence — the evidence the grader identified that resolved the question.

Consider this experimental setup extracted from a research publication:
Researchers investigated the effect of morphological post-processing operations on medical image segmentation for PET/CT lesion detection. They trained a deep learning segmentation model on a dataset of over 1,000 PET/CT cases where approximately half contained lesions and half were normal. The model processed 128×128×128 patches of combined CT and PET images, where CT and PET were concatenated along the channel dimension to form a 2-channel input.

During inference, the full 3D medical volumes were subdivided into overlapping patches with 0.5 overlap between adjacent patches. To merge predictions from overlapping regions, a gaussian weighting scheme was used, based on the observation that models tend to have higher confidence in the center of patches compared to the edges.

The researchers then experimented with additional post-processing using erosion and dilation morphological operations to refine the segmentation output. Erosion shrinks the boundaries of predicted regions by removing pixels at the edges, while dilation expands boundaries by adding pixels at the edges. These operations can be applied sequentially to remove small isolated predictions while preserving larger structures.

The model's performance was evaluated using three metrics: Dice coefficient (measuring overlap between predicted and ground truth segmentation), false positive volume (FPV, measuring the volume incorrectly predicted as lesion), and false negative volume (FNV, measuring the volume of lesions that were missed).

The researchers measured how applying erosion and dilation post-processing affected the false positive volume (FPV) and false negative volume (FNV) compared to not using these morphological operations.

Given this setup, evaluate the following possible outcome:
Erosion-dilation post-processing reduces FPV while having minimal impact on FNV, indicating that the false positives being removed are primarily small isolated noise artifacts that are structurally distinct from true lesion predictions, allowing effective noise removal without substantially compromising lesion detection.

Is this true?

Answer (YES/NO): NO